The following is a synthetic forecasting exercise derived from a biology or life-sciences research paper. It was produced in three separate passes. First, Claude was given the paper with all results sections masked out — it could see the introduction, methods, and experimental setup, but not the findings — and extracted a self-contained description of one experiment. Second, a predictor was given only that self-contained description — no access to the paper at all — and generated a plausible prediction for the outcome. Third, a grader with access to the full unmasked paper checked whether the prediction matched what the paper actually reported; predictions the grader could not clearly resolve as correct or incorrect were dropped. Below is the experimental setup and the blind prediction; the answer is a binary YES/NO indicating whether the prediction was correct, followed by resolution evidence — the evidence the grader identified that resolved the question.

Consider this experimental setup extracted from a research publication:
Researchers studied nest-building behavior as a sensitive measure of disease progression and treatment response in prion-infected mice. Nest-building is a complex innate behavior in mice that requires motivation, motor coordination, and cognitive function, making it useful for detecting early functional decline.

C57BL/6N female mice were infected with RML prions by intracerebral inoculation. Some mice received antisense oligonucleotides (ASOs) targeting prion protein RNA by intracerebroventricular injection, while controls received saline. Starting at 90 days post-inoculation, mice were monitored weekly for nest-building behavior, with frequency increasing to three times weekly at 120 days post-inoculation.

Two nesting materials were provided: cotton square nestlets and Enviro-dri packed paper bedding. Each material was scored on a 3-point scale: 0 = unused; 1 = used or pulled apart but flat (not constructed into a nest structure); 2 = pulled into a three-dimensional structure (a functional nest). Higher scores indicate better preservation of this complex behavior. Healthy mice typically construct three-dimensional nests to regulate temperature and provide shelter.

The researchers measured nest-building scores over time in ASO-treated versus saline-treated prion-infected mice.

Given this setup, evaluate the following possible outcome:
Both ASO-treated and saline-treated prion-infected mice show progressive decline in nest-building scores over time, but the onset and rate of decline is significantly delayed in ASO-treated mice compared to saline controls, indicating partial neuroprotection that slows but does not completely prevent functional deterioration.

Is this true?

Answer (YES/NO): YES